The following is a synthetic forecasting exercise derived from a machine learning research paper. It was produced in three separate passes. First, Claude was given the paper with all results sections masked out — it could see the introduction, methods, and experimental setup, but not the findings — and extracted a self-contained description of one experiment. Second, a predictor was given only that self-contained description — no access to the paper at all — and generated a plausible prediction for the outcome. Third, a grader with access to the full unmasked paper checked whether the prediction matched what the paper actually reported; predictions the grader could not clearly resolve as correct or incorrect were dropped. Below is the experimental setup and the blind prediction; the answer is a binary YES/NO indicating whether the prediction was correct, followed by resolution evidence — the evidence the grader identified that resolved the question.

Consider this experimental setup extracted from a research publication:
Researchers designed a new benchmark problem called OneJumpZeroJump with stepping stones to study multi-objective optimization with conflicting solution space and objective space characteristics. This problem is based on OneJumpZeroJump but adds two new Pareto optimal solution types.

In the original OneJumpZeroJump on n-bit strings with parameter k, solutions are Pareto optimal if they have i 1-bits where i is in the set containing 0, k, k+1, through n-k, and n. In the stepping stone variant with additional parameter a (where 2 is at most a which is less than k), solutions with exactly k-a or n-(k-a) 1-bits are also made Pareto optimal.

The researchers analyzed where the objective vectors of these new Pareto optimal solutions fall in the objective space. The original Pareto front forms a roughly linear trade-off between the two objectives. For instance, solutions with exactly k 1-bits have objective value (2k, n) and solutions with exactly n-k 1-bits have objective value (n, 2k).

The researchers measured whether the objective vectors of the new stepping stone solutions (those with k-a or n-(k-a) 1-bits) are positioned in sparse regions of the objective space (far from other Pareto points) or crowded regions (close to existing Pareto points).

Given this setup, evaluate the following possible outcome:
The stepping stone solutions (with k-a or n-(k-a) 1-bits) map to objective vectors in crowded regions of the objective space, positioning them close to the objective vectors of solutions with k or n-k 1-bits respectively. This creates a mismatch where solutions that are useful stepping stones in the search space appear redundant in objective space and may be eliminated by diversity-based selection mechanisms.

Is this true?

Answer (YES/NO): YES